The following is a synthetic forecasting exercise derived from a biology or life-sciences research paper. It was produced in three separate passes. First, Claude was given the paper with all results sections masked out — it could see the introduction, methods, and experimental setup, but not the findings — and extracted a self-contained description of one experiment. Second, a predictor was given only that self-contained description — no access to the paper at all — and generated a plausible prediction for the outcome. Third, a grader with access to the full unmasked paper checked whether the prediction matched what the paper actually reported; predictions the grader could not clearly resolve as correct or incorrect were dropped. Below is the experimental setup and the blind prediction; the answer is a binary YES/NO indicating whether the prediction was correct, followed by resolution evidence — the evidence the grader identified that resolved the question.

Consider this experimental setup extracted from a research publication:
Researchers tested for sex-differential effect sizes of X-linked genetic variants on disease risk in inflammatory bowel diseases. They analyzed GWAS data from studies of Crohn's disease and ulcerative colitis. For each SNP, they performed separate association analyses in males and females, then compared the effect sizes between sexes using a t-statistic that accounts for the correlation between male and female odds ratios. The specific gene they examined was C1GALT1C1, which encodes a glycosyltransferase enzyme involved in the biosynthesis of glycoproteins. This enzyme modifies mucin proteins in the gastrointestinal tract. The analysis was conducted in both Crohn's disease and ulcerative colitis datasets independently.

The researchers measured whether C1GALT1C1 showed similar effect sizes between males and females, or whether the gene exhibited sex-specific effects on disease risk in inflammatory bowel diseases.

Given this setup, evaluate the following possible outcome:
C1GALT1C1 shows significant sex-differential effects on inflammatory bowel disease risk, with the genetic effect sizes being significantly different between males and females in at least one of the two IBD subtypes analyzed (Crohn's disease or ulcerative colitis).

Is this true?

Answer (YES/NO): YES